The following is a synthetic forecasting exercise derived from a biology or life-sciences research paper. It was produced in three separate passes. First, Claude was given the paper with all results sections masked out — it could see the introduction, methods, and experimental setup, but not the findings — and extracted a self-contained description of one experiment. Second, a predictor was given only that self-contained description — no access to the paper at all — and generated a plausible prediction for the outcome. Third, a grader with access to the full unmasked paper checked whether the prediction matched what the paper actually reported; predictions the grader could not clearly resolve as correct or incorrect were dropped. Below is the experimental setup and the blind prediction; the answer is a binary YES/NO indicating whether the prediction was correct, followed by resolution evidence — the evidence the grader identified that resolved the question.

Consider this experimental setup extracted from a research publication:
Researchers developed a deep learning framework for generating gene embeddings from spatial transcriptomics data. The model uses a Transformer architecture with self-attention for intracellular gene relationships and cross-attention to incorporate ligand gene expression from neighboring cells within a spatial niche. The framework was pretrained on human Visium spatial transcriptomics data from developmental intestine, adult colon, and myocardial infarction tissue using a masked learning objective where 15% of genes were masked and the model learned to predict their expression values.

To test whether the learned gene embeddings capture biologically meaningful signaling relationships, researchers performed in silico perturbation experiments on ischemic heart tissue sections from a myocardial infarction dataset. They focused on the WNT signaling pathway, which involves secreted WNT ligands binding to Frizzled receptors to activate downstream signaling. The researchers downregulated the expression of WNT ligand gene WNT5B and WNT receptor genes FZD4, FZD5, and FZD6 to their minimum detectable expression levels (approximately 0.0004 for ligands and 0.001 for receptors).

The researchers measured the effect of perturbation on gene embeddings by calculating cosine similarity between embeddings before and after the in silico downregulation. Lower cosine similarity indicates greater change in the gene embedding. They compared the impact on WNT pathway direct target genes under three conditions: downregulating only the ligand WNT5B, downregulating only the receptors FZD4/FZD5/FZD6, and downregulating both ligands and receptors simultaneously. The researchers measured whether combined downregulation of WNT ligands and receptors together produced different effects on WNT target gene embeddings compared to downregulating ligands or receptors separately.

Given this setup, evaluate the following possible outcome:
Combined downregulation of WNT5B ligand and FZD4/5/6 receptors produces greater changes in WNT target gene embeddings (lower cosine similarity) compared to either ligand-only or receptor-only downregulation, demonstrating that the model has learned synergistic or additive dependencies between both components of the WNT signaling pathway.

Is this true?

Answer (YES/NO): YES